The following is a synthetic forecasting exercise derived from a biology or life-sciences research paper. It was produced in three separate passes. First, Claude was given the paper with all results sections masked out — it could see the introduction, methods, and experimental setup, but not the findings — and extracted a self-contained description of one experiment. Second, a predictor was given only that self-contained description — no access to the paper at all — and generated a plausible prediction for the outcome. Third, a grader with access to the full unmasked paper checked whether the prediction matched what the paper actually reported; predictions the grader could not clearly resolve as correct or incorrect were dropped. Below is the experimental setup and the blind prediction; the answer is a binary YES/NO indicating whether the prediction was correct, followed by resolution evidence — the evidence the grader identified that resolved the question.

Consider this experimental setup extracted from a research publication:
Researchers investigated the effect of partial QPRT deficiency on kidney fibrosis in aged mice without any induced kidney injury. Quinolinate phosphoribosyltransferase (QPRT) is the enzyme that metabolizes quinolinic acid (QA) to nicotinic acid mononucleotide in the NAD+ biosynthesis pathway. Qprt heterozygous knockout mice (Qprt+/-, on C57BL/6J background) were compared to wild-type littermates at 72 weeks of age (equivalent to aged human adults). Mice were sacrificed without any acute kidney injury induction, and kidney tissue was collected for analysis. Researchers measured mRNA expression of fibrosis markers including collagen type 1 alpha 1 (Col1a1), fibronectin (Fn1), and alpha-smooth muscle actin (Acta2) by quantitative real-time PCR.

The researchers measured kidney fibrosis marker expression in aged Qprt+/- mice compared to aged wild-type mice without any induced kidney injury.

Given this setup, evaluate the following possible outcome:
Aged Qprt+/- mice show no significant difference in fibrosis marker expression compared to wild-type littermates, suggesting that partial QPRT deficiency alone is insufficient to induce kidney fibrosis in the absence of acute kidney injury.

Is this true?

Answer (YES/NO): NO